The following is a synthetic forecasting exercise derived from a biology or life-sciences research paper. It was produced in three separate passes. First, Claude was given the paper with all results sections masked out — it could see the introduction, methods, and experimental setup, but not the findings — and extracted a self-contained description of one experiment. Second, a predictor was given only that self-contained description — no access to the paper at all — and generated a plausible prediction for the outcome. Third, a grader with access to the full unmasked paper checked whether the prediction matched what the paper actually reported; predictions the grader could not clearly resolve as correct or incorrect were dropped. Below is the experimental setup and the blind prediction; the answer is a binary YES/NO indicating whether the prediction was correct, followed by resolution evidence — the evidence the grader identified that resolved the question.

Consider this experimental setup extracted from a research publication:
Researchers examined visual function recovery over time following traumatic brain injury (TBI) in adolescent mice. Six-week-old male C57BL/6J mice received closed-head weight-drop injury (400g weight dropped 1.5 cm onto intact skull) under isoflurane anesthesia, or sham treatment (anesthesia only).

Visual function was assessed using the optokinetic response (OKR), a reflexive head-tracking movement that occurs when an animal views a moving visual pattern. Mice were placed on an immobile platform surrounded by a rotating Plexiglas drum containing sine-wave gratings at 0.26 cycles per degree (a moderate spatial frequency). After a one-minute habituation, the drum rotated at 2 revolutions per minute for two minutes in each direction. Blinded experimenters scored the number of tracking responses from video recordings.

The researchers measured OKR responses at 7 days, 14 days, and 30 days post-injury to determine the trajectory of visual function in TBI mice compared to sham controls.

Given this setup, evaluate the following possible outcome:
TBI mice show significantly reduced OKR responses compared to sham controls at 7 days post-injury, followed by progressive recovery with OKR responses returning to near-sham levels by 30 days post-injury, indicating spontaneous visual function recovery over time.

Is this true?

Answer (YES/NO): NO